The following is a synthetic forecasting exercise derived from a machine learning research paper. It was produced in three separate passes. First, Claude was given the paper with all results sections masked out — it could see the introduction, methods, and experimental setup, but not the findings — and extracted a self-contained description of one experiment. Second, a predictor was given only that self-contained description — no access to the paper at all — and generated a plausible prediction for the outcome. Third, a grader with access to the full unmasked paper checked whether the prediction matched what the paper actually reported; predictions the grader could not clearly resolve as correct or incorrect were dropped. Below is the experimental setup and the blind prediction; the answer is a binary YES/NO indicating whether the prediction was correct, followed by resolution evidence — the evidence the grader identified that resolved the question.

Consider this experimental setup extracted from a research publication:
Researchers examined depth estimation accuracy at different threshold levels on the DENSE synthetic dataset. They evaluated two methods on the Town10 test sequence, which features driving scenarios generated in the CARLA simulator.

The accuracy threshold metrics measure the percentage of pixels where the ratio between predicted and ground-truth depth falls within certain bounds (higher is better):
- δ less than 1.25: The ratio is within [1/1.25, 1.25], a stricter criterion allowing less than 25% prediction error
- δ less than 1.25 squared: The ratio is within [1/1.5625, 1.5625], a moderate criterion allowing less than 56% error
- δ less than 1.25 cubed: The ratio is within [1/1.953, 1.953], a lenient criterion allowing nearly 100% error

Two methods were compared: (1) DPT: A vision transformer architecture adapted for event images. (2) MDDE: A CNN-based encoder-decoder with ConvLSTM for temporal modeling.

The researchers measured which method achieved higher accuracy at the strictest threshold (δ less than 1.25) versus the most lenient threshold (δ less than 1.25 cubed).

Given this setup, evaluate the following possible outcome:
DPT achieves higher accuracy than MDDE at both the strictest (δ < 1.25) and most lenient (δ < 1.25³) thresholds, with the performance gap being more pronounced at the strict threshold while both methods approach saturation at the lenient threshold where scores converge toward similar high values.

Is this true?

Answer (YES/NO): NO